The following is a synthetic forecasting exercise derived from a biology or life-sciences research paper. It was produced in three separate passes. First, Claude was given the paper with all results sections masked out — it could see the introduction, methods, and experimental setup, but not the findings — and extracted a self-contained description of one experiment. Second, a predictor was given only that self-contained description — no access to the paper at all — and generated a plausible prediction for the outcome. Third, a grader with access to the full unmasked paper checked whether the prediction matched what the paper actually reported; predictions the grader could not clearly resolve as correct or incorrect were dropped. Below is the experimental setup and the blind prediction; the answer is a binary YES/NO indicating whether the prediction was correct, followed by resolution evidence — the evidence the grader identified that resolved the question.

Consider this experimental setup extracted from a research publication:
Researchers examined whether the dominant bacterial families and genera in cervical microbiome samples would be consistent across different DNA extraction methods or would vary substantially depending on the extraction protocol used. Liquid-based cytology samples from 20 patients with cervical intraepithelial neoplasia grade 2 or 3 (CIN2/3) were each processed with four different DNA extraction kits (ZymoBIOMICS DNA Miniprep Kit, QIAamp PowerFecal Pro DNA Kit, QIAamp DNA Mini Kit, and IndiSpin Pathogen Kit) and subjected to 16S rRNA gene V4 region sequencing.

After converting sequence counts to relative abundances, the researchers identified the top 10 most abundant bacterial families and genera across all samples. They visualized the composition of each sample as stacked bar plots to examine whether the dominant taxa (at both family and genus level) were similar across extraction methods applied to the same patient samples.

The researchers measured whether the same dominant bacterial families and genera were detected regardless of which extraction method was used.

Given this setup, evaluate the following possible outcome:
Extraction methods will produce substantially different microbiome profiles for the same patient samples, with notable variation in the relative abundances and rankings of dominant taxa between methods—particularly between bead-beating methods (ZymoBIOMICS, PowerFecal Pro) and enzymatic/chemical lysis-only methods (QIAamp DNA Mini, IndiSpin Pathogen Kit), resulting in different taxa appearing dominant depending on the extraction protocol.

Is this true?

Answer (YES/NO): NO